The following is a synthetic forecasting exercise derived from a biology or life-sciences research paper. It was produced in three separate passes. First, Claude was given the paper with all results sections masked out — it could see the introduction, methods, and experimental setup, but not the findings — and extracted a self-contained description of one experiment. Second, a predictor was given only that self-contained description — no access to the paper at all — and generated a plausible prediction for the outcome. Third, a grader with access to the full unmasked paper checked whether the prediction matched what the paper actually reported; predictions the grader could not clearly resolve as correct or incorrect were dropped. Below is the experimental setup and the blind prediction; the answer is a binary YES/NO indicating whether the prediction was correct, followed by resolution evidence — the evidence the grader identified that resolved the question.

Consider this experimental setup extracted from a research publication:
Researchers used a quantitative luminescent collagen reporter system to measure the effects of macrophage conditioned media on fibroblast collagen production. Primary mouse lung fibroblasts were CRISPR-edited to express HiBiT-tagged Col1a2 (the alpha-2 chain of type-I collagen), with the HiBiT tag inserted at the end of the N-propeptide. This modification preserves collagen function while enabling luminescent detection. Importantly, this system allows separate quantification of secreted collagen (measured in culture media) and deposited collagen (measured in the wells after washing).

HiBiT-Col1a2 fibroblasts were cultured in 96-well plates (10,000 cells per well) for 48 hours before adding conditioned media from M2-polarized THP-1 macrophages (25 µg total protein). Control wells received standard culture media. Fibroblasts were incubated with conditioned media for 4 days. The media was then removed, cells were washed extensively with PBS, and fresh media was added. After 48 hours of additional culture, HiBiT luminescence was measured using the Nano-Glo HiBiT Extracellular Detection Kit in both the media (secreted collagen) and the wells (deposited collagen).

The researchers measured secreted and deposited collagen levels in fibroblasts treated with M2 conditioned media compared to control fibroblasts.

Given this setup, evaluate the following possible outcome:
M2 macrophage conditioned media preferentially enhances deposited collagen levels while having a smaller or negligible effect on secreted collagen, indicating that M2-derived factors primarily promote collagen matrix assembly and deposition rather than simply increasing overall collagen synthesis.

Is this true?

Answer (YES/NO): YES